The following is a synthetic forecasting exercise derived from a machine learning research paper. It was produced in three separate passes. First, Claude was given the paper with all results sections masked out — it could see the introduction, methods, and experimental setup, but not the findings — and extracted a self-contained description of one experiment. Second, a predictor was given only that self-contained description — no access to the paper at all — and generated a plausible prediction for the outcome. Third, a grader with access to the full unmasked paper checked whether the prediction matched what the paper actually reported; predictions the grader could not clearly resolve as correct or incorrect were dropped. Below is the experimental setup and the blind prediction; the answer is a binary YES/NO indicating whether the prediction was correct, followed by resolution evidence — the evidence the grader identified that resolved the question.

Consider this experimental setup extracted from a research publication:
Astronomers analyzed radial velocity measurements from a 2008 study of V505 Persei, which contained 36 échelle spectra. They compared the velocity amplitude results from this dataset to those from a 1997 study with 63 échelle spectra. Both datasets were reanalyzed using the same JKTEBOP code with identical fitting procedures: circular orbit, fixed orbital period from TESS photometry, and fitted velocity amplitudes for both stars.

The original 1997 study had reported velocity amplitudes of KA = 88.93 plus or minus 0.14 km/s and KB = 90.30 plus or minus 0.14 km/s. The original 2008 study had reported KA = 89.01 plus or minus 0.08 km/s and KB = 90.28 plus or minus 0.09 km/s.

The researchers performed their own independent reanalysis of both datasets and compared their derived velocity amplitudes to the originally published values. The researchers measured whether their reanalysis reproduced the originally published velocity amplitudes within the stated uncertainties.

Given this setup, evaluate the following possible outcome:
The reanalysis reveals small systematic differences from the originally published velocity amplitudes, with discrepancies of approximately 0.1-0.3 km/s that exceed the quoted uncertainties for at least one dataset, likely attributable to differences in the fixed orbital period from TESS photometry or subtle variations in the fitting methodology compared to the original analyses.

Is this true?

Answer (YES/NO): YES